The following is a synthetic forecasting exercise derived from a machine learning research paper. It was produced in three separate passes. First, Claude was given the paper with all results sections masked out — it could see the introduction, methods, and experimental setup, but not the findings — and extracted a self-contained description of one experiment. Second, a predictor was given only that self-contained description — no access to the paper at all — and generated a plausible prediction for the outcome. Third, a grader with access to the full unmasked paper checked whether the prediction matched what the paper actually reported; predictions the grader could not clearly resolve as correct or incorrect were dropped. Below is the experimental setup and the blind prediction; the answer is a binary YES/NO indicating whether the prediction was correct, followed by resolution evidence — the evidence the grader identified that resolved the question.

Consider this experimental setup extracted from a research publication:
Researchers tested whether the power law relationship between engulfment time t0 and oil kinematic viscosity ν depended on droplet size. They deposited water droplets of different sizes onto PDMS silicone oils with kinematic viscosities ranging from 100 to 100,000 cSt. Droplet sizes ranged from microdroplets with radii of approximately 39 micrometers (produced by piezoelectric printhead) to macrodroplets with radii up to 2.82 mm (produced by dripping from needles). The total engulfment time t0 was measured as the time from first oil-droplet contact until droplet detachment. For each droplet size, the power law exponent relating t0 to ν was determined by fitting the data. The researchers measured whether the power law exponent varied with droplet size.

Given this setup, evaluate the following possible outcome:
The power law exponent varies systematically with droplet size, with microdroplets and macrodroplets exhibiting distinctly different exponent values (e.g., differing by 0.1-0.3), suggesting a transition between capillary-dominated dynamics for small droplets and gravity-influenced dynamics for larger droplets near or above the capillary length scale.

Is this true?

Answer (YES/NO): NO